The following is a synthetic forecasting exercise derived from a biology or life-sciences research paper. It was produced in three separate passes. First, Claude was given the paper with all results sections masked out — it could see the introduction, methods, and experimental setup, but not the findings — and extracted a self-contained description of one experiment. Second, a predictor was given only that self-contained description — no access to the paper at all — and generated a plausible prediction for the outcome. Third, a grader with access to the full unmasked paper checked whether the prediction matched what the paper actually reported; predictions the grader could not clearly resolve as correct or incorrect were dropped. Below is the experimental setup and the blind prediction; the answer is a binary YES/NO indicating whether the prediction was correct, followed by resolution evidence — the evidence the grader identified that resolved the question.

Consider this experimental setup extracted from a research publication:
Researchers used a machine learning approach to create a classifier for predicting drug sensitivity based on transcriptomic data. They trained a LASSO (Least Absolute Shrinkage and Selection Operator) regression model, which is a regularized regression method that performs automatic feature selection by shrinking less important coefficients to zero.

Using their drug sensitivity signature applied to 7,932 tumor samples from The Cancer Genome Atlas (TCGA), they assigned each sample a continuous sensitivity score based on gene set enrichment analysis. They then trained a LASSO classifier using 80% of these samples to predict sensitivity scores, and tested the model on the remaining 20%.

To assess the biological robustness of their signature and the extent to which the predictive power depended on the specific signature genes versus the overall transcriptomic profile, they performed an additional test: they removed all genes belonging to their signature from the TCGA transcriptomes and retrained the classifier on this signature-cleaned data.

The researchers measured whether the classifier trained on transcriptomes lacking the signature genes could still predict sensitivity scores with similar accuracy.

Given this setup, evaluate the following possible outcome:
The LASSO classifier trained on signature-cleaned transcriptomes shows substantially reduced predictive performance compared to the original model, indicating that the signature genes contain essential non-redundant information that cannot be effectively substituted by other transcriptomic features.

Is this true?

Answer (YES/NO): NO